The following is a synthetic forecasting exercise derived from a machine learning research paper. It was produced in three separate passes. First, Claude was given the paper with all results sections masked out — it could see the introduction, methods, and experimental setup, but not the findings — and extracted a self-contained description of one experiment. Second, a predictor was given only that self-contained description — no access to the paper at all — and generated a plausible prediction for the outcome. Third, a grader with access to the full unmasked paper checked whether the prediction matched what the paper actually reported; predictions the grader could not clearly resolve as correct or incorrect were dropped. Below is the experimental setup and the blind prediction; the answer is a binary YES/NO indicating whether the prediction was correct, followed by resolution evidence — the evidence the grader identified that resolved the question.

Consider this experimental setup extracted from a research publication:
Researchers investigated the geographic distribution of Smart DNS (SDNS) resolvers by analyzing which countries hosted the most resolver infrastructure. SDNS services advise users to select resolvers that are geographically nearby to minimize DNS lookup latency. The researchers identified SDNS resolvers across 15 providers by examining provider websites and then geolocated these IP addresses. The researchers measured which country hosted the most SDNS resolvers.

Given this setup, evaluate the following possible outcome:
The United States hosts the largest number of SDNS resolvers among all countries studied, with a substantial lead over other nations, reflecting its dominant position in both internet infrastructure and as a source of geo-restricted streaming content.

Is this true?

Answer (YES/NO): YES